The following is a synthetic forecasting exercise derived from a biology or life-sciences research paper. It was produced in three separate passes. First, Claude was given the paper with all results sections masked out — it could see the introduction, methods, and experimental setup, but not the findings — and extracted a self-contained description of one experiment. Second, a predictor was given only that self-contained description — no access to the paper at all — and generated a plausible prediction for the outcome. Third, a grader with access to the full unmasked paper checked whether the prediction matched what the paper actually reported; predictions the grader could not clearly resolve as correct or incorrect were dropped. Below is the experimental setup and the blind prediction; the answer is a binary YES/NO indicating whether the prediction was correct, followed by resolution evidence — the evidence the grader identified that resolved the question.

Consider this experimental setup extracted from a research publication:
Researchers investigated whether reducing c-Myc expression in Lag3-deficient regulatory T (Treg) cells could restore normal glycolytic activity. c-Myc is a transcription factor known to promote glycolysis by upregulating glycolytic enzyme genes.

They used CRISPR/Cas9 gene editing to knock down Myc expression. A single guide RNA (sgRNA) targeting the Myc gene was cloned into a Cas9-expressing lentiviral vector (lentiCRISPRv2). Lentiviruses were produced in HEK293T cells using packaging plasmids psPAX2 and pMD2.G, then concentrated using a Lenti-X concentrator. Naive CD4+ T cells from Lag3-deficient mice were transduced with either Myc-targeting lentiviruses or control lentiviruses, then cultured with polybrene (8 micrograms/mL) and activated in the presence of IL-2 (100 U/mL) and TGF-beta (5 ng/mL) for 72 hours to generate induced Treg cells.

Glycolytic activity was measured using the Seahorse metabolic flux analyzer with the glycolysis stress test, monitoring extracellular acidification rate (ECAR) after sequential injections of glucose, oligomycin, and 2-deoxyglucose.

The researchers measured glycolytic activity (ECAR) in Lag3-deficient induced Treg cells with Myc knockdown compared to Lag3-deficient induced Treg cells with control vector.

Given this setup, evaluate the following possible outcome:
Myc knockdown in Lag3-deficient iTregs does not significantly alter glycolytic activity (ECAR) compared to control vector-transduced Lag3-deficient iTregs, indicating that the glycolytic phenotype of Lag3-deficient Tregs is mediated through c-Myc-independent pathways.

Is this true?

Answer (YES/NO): NO